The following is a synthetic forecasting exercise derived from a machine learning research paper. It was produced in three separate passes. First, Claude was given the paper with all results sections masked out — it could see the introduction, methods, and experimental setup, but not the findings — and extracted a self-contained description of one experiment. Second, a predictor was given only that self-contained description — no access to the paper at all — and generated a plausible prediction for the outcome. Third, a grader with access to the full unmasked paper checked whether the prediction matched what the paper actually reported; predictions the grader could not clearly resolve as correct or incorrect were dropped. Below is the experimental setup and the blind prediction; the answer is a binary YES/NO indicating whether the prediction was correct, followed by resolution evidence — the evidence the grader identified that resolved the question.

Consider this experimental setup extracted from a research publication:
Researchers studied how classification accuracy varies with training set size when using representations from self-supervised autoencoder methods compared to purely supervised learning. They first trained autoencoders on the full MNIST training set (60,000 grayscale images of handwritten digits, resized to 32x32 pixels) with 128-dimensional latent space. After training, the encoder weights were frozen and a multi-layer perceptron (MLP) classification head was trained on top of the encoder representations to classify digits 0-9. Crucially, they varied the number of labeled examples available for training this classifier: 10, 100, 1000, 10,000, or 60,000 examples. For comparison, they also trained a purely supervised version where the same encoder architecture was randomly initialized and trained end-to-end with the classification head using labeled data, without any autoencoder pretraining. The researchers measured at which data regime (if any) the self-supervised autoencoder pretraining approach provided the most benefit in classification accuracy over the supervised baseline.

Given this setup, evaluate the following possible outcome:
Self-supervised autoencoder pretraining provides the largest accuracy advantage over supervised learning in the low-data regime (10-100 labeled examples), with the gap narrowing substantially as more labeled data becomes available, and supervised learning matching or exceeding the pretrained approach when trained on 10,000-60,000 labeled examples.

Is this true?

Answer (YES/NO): YES